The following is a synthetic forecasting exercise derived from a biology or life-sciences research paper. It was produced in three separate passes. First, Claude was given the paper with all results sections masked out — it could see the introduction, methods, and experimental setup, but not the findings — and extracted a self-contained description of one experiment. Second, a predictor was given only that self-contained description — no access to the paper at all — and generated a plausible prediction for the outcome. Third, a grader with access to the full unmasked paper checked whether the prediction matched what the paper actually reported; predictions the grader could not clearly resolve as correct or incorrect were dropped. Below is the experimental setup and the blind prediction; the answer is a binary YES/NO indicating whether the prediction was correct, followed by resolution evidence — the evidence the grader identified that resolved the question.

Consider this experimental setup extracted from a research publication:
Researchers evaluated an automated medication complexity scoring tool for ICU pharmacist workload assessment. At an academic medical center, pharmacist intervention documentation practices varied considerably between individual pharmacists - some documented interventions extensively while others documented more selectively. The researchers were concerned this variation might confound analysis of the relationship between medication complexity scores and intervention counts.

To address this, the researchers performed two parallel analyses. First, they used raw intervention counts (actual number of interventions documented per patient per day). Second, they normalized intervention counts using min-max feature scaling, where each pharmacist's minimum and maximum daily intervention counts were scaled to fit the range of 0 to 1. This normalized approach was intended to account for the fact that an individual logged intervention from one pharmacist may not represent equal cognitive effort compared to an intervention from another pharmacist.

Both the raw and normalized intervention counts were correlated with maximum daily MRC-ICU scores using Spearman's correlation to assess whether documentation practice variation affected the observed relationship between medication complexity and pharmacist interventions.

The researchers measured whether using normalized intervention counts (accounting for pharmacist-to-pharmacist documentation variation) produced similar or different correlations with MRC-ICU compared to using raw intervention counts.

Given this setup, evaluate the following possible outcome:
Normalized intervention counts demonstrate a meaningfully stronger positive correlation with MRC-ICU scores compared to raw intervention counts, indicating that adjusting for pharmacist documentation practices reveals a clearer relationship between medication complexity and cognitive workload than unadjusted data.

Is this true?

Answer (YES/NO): NO